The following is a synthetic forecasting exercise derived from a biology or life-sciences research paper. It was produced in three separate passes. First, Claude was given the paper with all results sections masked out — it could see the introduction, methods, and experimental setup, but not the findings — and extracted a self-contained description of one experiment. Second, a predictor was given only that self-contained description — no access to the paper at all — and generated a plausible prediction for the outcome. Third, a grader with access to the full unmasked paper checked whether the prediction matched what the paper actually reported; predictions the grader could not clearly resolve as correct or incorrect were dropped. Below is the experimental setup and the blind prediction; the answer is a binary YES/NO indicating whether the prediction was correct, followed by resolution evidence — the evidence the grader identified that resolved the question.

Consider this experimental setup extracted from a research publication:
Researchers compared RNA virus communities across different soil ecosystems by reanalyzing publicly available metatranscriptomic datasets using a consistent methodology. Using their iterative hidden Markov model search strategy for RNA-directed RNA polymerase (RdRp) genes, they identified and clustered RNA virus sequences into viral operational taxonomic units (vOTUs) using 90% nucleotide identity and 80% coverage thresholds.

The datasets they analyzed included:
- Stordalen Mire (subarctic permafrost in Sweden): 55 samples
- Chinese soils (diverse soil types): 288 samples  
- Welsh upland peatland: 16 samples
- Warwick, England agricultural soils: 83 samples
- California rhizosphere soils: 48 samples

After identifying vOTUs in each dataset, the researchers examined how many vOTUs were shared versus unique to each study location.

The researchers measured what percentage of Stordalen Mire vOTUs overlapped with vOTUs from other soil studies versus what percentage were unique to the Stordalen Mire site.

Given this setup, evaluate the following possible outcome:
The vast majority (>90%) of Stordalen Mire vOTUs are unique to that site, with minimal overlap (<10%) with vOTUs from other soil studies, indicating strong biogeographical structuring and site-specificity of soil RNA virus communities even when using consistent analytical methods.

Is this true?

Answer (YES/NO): YES